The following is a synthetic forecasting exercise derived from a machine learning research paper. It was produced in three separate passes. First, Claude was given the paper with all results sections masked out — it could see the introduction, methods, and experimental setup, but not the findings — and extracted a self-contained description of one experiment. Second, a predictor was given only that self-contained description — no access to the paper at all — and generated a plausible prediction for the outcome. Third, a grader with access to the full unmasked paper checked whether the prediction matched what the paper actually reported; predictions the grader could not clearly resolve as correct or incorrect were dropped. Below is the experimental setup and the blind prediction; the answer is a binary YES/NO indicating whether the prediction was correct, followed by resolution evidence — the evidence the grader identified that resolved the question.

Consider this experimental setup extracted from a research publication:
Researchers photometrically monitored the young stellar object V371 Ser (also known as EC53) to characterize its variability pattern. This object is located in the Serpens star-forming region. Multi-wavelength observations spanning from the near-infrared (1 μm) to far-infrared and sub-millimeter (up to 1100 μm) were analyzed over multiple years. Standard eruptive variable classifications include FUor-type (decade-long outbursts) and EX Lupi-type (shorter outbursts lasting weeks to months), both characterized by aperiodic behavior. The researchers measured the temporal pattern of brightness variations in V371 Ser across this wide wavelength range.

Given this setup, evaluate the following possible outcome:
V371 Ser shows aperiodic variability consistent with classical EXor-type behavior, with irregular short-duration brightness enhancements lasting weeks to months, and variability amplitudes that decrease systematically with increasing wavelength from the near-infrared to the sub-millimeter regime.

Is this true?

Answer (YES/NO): NO